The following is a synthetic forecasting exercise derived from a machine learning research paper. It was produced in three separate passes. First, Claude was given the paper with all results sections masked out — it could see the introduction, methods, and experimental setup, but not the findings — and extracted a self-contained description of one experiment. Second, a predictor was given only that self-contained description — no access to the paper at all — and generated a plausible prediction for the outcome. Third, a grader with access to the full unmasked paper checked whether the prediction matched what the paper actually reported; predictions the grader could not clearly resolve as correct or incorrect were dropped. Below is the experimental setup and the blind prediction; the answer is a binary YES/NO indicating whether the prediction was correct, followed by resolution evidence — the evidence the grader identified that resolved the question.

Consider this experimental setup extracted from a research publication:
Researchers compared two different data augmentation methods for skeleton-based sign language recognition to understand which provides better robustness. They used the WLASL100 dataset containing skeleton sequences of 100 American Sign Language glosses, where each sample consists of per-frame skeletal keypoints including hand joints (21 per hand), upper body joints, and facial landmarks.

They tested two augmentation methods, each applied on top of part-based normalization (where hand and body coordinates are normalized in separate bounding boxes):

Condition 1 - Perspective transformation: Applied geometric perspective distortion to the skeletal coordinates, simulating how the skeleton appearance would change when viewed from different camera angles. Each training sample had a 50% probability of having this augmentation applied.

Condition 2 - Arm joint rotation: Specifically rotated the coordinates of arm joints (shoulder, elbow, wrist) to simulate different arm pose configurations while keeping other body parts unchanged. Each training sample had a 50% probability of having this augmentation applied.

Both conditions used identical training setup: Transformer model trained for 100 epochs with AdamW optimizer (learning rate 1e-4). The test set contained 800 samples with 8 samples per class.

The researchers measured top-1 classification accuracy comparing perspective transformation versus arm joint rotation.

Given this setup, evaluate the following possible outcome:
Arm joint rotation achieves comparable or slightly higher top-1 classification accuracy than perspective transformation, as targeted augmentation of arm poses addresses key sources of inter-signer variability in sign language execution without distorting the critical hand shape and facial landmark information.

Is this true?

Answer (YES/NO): YES